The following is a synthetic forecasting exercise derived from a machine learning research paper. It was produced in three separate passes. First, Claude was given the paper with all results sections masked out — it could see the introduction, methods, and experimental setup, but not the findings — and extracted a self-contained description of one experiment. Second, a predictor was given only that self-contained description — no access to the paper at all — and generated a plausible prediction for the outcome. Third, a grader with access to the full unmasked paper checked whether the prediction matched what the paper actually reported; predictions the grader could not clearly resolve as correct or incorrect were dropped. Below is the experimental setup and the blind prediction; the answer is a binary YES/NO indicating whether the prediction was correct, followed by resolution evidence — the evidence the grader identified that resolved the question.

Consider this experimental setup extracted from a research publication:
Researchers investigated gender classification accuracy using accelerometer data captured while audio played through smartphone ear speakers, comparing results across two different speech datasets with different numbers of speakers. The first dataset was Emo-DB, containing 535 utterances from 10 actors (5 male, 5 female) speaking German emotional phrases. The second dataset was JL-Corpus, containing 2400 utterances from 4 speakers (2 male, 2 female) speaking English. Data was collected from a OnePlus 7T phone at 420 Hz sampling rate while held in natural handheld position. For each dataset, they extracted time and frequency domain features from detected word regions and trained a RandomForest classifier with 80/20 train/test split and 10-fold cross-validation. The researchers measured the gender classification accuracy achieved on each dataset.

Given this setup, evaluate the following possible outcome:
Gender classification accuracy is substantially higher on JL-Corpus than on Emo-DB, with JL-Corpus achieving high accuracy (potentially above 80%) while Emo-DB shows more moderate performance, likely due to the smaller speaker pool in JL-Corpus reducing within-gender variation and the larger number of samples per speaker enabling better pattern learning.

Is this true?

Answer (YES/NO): NO